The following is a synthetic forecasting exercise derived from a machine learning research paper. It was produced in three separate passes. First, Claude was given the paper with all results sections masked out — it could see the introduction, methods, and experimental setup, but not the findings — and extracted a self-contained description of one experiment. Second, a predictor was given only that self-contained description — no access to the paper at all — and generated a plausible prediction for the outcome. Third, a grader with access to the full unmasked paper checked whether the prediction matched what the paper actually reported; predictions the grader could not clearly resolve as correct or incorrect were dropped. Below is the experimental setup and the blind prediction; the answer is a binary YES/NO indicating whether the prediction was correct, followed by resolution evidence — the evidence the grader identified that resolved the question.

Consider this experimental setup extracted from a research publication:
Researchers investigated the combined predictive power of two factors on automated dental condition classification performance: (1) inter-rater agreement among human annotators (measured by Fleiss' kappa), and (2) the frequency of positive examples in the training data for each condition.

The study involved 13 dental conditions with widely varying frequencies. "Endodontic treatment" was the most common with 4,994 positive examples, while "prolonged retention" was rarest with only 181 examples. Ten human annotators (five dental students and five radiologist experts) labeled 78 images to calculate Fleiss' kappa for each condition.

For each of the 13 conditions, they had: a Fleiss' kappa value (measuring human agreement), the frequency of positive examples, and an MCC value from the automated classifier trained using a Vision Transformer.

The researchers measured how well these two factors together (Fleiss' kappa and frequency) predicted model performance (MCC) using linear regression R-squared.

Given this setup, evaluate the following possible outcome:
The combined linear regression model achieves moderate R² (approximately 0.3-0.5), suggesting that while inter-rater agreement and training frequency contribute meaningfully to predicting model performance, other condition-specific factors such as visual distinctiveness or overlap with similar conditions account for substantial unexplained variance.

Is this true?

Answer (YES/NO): NO